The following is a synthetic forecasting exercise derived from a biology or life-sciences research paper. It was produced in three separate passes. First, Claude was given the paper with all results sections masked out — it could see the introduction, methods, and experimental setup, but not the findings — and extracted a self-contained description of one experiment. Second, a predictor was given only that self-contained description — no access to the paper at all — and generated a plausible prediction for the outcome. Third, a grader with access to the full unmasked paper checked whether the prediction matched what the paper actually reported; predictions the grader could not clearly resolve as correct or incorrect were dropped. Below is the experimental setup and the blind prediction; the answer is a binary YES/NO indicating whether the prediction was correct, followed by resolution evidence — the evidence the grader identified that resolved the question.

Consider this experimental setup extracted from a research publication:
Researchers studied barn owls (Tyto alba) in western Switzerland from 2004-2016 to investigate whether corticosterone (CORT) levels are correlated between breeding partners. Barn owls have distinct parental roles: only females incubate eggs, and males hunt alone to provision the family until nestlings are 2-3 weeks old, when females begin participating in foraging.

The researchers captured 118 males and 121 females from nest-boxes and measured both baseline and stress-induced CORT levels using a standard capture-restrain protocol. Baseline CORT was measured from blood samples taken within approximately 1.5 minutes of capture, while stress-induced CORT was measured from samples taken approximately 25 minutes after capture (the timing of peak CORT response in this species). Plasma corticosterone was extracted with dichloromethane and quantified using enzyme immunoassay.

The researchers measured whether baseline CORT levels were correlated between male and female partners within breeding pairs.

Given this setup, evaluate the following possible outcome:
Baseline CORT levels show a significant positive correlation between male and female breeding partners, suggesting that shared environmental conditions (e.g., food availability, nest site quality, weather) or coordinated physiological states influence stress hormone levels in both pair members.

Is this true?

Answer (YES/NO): YES